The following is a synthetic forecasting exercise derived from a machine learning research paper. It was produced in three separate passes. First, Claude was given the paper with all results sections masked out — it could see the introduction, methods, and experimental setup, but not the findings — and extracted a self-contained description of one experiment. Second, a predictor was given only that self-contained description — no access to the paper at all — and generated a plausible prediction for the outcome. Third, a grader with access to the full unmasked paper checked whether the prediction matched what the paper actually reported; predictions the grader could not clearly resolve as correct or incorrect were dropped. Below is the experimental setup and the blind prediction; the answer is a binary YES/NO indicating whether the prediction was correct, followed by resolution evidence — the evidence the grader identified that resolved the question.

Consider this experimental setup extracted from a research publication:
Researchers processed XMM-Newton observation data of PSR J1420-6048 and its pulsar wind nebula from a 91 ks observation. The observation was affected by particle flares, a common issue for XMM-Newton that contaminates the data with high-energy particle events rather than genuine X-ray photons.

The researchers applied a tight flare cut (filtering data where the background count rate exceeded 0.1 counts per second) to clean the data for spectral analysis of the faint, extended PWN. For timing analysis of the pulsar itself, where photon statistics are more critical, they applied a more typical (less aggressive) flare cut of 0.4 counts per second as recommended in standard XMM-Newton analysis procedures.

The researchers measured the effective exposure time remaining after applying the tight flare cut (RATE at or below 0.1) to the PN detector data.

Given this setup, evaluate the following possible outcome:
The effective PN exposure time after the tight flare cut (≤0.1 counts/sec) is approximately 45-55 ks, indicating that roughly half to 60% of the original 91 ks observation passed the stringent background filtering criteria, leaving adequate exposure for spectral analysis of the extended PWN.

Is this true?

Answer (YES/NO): NO